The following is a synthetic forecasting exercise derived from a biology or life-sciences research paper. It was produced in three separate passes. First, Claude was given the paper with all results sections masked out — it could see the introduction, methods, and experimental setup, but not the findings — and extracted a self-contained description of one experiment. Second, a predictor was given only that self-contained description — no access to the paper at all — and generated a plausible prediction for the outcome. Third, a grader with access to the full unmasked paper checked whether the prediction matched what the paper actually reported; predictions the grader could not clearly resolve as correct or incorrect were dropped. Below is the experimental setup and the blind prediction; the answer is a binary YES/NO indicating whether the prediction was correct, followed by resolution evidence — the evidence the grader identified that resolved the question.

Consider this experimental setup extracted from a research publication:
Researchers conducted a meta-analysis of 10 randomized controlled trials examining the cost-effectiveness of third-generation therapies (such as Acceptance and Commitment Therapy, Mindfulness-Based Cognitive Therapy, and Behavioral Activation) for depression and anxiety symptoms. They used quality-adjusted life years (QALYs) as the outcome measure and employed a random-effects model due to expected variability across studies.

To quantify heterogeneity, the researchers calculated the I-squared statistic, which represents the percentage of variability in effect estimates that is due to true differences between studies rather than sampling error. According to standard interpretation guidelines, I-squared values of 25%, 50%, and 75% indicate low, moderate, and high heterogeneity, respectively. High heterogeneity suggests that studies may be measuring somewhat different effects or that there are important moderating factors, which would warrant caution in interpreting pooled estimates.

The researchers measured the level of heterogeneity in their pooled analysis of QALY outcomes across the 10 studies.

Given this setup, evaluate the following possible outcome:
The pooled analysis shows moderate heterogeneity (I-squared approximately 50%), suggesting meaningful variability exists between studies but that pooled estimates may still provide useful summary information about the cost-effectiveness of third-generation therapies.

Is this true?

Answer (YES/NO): YES